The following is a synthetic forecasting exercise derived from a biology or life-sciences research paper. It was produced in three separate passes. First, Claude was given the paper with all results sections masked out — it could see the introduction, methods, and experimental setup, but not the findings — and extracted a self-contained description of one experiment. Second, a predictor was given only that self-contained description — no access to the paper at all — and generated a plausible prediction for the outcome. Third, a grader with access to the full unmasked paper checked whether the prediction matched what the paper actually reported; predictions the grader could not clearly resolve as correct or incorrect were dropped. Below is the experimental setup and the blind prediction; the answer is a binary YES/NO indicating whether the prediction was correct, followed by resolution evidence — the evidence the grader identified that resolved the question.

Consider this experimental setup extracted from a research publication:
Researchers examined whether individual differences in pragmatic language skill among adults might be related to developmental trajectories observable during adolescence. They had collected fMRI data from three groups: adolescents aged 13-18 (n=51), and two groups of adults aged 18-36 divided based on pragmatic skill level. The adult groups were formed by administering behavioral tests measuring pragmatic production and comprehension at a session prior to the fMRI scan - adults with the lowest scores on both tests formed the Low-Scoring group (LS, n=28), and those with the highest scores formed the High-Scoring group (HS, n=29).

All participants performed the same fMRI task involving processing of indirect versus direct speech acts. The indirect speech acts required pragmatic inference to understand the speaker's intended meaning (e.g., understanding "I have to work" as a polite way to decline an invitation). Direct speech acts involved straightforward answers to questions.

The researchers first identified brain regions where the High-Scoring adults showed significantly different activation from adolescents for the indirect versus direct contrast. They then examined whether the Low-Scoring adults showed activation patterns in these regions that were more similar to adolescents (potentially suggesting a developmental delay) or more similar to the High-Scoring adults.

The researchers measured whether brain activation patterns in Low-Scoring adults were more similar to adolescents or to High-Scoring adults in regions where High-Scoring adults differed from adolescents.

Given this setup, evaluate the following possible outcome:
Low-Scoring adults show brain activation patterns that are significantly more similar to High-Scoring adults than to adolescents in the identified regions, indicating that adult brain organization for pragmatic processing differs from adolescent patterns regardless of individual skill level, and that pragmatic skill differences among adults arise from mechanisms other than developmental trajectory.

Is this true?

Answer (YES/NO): NO